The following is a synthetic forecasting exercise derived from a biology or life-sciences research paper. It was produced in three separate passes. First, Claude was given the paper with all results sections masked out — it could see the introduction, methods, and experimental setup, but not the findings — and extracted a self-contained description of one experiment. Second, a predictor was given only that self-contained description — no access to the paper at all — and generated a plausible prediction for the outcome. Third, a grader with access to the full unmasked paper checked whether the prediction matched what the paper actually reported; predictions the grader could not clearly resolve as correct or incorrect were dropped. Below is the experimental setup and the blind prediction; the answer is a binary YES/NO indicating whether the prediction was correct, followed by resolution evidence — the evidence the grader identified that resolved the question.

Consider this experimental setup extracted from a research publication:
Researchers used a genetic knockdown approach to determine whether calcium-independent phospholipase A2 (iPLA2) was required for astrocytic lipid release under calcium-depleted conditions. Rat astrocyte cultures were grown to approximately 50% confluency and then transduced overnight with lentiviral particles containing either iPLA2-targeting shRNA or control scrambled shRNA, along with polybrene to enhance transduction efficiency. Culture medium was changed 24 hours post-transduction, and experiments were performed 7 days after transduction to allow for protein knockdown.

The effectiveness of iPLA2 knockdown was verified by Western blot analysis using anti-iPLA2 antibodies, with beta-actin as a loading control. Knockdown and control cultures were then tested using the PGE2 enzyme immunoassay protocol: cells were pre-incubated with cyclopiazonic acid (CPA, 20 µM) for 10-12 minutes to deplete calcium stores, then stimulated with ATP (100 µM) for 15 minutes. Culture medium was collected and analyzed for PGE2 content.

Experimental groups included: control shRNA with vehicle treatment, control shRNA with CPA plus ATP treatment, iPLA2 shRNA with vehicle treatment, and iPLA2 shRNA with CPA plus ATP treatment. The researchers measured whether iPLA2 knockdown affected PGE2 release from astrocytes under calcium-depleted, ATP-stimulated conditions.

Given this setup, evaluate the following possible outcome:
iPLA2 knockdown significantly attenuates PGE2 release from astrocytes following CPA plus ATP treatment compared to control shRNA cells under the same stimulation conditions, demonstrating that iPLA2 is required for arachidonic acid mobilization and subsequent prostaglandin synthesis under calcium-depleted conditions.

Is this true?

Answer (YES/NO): YES